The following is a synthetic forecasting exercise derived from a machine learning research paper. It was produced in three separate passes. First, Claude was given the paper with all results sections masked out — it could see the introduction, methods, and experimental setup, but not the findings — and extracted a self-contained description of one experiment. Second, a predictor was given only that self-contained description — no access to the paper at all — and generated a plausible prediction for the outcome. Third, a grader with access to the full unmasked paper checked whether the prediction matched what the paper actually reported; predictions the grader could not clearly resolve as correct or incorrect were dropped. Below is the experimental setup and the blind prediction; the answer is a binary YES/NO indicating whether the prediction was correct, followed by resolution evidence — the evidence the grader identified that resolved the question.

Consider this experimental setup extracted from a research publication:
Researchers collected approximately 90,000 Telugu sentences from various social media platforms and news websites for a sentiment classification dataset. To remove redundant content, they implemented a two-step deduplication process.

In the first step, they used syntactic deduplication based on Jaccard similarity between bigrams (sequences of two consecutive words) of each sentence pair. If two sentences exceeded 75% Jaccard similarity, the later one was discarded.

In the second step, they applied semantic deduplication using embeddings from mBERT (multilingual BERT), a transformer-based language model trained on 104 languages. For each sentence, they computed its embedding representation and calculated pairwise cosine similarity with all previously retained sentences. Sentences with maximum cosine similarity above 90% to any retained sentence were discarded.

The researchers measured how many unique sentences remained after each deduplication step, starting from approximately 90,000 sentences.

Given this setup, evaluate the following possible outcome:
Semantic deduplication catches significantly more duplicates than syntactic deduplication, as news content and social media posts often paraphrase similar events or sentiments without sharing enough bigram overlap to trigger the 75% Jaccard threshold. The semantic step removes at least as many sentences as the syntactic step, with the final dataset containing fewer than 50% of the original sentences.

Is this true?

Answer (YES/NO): YES